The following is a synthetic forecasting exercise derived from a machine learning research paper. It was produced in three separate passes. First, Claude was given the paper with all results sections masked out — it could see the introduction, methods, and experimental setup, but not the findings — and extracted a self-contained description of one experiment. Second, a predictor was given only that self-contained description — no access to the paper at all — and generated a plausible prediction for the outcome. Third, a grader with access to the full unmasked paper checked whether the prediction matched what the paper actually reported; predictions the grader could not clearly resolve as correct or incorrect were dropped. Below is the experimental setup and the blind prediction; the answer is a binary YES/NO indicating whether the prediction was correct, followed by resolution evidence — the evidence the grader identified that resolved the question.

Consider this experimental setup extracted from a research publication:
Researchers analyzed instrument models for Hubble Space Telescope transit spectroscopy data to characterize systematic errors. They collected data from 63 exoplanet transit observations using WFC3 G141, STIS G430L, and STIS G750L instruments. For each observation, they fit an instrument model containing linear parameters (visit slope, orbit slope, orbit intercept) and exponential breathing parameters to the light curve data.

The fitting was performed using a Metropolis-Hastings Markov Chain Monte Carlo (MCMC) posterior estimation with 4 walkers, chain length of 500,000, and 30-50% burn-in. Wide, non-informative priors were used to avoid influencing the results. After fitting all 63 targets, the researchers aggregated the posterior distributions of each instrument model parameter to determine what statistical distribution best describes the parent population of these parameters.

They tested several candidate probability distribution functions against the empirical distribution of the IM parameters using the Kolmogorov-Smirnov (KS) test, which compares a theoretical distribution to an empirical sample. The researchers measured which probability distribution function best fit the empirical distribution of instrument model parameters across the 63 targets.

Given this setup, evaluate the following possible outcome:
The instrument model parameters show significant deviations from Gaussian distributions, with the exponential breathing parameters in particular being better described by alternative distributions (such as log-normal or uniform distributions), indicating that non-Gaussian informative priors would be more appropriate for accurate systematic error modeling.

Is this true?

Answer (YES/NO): NO